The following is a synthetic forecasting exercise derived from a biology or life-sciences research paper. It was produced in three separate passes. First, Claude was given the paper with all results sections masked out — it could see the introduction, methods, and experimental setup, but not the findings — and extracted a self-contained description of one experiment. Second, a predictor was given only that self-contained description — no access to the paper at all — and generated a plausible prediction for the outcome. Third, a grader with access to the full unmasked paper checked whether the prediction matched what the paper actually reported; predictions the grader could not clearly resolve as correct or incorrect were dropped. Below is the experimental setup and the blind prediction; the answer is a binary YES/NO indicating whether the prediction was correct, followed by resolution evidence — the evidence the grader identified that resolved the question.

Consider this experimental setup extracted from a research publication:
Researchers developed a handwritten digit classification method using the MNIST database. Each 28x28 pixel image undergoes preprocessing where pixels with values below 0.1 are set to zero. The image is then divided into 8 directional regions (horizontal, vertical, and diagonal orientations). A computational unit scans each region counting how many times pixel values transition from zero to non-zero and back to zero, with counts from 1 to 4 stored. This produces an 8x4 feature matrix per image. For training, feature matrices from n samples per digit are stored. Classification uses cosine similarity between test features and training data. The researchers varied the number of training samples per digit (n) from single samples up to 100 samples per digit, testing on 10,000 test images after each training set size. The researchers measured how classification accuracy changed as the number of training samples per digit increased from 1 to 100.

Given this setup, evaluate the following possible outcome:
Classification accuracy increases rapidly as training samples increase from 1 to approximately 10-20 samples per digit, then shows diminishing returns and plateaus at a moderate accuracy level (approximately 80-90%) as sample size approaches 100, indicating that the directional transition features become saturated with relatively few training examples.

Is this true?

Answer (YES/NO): NO